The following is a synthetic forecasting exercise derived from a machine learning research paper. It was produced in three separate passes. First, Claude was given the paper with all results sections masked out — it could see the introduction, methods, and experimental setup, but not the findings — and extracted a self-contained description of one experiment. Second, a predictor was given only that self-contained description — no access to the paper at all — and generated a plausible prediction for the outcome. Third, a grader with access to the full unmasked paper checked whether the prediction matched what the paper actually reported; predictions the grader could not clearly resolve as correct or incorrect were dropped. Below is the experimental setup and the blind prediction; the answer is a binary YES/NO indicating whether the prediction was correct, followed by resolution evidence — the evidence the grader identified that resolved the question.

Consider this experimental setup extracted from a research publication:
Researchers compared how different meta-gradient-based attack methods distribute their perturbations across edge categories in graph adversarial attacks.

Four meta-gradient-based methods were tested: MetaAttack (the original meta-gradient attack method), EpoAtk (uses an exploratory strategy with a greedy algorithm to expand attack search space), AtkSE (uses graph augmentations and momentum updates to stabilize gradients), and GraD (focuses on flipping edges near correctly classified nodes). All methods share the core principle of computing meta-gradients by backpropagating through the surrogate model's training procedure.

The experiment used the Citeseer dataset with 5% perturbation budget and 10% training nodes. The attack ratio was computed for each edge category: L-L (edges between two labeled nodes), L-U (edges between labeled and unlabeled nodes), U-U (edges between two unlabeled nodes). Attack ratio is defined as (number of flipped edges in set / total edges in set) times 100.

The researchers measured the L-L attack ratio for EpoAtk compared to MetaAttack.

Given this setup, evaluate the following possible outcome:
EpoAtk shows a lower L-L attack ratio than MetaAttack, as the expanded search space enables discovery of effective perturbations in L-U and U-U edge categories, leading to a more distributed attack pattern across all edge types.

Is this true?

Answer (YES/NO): NO